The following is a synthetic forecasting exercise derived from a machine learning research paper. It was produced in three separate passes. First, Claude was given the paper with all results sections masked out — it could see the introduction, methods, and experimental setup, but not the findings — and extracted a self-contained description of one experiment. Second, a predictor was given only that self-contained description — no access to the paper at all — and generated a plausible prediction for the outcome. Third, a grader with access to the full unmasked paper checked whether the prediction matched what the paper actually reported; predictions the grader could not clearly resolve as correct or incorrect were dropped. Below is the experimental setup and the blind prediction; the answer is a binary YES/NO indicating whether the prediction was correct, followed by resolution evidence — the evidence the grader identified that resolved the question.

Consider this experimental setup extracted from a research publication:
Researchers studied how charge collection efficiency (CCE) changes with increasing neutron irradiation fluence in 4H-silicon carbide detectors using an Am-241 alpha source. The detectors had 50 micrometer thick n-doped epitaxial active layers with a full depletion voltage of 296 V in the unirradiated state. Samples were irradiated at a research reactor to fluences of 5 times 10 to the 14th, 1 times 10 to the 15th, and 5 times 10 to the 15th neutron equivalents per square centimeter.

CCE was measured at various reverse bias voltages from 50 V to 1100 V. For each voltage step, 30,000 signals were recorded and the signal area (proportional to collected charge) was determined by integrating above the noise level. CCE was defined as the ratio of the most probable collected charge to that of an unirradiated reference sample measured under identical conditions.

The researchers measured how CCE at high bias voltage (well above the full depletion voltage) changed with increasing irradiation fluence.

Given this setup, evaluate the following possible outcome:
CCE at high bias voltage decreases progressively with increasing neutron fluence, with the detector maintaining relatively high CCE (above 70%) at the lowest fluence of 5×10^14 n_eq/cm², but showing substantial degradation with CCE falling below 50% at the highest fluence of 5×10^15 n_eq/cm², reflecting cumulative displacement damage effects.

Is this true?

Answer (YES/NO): NO